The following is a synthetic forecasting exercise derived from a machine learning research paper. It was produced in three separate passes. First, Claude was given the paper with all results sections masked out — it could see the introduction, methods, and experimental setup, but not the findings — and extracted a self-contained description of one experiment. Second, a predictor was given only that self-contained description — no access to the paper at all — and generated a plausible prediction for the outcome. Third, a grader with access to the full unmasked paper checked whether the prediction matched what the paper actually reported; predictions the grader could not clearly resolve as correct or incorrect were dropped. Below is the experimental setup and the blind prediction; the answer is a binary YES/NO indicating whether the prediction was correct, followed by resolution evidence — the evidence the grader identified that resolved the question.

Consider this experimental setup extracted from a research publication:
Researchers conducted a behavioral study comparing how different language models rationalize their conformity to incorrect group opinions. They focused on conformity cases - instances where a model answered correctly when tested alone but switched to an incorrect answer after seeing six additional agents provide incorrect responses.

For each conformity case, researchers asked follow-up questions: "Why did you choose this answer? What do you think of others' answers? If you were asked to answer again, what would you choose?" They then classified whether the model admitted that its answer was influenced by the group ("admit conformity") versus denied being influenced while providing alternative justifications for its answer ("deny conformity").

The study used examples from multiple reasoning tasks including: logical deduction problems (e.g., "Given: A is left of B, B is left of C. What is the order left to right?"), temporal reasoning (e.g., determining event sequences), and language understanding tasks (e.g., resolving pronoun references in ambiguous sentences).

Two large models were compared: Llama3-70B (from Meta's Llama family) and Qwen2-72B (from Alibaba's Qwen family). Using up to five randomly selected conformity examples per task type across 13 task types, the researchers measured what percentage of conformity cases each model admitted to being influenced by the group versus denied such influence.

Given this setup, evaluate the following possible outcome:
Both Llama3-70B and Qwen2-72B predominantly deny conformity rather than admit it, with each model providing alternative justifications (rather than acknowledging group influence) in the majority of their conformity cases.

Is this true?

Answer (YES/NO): NO